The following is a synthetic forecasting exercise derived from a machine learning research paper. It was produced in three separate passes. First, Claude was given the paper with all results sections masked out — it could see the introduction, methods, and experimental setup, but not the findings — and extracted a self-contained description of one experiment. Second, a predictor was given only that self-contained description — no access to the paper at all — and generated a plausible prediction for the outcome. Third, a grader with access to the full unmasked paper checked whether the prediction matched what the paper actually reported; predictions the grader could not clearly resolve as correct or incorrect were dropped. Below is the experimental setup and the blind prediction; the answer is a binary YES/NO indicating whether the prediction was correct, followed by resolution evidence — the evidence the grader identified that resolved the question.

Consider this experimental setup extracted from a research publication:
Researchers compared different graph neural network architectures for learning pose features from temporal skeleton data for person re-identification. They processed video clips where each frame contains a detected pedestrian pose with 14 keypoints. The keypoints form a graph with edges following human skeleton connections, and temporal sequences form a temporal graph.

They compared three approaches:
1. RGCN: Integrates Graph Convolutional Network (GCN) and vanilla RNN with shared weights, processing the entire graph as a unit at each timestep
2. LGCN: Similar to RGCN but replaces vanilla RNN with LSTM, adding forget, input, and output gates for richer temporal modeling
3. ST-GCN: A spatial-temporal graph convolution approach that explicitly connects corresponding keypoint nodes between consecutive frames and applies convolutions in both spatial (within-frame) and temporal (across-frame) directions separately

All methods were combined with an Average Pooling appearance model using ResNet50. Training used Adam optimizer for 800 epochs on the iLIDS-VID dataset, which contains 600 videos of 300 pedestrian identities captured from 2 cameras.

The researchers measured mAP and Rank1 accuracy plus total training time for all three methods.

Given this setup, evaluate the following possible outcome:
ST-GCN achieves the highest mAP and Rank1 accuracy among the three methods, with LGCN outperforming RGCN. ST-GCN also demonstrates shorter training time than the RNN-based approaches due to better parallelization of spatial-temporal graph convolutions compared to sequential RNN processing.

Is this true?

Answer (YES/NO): NO